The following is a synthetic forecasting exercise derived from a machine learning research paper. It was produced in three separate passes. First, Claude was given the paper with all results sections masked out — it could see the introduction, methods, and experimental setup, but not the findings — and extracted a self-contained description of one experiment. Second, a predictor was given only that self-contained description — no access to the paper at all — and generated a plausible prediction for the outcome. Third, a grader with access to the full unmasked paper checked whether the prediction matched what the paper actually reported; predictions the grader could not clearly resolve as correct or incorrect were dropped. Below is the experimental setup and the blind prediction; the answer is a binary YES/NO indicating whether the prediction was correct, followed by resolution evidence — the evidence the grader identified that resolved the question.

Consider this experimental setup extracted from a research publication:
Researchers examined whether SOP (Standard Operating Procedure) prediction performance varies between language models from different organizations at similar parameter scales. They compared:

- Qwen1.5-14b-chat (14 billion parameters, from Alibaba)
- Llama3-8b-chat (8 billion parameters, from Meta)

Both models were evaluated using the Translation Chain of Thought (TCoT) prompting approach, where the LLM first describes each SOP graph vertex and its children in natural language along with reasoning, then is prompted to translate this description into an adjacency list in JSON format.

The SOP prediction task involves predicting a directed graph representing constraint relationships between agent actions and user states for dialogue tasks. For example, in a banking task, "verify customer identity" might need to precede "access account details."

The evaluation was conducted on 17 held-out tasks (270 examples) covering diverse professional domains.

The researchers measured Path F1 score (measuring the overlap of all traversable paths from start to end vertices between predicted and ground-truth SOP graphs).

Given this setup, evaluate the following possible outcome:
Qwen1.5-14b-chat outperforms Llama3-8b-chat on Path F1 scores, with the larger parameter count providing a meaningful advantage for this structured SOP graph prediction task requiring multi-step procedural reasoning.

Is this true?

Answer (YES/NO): NO